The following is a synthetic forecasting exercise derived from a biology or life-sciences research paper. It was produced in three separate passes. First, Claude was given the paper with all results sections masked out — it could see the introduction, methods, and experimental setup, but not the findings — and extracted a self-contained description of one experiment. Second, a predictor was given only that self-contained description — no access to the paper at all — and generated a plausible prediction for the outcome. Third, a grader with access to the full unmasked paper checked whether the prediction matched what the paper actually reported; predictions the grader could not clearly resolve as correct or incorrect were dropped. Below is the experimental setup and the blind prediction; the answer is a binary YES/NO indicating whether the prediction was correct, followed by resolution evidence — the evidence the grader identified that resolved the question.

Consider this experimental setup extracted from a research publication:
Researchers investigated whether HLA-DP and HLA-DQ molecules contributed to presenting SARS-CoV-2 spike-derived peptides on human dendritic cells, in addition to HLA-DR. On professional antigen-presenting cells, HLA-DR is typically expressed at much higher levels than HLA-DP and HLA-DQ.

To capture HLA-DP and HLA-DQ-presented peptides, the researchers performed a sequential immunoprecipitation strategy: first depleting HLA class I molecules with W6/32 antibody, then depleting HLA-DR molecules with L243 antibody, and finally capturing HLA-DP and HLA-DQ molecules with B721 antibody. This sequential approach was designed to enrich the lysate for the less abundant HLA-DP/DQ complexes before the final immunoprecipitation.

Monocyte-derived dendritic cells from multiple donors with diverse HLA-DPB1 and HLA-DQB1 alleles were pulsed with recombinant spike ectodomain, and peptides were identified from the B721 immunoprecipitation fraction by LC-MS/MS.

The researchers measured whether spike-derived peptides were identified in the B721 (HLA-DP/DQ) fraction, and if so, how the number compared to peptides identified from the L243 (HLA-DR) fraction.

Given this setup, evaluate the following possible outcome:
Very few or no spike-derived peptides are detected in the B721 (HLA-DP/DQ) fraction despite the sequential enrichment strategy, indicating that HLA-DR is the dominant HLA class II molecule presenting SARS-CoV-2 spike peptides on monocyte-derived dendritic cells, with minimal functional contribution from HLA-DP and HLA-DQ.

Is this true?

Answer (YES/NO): NO